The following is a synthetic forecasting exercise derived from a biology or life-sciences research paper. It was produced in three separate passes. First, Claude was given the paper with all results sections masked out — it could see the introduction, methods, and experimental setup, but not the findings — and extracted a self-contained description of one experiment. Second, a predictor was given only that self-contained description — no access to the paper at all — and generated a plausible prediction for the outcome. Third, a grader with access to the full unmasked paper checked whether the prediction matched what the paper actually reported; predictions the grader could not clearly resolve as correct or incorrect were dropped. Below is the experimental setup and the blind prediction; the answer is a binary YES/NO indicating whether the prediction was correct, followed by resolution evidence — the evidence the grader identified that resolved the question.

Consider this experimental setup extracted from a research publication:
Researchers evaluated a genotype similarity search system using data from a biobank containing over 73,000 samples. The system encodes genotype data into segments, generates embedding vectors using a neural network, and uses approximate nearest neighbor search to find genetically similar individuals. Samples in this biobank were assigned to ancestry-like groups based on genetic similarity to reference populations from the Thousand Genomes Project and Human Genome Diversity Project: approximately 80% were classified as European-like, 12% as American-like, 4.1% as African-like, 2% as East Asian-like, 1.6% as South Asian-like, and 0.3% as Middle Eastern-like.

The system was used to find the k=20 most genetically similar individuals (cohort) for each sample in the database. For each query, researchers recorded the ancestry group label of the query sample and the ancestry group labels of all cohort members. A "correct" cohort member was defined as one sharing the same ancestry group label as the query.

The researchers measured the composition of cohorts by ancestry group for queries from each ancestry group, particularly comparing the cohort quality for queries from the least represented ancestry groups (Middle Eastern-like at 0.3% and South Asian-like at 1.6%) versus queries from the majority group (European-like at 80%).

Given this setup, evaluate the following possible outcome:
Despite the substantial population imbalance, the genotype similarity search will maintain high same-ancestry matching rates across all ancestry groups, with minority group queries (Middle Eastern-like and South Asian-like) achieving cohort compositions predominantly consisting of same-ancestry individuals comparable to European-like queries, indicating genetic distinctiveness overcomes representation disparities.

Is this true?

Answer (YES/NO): NO